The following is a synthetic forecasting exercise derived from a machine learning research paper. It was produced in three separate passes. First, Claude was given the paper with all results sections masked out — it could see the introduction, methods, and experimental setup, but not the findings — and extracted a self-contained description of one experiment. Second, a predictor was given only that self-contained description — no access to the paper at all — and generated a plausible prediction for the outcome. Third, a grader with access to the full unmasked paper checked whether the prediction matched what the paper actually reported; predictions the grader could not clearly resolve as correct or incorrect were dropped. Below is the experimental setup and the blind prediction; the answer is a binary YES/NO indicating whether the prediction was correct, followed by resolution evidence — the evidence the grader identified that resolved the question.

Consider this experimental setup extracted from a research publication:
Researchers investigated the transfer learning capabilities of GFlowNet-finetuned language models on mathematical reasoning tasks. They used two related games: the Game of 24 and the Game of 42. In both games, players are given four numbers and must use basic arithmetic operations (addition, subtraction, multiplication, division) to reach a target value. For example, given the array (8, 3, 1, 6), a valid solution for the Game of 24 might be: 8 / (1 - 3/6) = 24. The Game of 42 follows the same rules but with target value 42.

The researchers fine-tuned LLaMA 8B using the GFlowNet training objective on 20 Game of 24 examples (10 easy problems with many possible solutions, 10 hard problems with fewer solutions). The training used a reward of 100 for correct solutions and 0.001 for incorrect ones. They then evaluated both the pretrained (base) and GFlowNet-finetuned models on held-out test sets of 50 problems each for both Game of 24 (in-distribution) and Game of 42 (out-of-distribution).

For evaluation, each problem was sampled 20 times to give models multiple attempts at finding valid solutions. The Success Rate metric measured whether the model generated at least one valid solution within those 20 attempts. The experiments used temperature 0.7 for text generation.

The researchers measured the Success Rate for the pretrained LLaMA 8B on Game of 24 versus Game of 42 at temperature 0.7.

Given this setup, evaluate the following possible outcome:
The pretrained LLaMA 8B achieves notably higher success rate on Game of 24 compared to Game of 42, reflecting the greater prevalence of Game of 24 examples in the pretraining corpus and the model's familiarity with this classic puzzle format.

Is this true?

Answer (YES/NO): NO